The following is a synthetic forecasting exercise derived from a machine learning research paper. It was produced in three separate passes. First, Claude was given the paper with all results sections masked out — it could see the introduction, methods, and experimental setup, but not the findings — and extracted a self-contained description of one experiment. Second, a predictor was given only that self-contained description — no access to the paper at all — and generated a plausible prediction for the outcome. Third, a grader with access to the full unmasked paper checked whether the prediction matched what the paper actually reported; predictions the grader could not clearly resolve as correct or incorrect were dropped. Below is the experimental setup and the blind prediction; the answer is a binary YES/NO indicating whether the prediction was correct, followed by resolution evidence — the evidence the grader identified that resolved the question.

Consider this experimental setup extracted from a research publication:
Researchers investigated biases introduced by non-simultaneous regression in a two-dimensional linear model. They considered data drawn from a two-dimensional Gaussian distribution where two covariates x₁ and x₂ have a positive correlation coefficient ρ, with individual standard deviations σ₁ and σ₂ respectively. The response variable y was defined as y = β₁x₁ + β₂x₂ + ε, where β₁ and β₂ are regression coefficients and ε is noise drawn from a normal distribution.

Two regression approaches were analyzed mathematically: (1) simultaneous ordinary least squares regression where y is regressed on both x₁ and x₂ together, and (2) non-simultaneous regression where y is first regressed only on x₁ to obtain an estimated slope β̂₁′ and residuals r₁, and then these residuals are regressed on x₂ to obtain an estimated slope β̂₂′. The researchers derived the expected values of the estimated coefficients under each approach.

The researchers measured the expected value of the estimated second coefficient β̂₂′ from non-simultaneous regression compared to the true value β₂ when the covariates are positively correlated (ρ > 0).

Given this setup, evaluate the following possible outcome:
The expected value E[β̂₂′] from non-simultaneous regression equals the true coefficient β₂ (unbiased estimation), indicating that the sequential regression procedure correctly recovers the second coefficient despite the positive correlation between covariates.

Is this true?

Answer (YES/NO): NO